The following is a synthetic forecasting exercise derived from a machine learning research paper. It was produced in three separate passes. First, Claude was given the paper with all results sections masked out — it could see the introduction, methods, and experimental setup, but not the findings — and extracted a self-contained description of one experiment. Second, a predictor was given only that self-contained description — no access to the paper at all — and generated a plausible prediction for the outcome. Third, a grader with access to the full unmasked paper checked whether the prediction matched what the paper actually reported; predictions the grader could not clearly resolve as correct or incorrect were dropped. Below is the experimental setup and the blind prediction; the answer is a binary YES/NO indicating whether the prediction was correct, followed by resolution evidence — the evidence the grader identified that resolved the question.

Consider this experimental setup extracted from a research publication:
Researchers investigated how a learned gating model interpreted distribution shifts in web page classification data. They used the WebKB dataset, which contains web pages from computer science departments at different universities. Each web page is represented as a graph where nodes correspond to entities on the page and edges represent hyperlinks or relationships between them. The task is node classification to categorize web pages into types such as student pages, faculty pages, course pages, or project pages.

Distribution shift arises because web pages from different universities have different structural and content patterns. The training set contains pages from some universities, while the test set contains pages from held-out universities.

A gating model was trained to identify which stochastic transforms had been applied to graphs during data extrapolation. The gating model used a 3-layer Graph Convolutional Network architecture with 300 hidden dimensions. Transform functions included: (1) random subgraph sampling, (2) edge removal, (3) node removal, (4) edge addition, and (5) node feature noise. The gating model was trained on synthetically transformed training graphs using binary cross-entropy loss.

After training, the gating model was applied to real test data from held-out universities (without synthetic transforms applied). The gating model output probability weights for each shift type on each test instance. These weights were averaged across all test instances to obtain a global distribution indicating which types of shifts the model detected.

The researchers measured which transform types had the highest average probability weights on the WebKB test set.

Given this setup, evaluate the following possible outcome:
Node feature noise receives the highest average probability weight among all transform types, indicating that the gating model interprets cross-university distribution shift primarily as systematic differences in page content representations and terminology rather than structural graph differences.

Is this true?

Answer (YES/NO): NO